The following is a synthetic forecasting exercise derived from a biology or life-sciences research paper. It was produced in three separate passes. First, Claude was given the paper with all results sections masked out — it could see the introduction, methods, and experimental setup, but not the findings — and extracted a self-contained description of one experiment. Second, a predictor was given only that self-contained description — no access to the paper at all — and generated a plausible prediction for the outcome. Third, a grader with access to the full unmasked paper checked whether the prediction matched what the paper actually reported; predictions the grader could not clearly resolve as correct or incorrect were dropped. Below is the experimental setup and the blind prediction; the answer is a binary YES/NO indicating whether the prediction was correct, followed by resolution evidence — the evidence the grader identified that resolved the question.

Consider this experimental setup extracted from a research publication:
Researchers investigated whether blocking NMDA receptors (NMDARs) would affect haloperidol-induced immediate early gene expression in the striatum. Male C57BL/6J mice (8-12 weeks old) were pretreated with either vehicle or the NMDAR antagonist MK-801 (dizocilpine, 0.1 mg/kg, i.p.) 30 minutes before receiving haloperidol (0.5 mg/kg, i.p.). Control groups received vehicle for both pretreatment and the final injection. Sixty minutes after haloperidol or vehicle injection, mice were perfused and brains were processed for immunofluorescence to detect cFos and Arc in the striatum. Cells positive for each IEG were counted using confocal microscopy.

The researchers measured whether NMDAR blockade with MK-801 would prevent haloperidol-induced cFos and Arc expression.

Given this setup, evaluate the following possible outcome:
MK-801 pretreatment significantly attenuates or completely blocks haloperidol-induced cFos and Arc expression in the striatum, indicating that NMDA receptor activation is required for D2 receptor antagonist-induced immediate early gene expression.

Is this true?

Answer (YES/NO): YES